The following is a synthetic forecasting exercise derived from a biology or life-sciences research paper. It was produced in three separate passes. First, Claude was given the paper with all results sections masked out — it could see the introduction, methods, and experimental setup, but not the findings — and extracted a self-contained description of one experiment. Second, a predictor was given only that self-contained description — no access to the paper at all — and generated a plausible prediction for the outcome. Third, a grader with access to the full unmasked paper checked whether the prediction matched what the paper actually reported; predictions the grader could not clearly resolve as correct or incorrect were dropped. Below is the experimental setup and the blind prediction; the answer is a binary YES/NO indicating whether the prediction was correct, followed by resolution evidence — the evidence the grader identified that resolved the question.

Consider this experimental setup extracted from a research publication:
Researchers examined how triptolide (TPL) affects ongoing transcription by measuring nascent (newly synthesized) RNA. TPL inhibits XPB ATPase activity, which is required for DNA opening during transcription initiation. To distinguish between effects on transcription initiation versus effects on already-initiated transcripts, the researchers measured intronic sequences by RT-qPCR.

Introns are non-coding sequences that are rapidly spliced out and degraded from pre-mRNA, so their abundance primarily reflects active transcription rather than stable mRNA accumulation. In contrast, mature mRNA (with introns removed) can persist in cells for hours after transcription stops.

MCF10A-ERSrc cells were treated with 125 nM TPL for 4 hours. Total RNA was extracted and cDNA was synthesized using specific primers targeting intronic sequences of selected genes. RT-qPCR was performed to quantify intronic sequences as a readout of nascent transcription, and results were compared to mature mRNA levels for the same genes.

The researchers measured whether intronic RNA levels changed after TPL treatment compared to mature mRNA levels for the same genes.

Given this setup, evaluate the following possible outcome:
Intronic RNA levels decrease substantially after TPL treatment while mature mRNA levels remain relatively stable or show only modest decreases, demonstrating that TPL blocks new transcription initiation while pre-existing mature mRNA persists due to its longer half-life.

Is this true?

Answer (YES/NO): NO